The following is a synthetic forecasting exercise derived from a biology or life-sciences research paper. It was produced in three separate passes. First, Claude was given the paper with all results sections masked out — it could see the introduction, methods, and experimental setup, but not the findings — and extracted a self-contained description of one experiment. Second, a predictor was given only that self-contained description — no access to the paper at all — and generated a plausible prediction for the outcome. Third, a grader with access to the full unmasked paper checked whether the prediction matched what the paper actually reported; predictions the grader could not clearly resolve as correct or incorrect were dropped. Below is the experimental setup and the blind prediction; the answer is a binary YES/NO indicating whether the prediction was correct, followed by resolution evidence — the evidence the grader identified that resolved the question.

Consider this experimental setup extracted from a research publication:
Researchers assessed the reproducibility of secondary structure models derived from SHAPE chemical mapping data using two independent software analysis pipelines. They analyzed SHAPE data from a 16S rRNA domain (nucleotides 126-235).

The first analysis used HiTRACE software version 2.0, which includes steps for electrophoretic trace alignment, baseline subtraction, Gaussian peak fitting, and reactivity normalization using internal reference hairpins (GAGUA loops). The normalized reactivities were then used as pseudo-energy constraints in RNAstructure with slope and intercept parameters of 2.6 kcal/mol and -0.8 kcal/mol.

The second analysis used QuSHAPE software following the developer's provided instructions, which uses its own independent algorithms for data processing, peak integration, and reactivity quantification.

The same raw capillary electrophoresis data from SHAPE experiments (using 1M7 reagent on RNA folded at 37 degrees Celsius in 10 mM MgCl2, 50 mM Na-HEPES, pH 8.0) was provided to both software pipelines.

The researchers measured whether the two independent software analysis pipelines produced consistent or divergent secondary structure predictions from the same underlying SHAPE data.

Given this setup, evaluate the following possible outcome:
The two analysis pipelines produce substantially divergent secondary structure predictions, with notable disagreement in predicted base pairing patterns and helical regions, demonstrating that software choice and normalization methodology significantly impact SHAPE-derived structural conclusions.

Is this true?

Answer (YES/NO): NO